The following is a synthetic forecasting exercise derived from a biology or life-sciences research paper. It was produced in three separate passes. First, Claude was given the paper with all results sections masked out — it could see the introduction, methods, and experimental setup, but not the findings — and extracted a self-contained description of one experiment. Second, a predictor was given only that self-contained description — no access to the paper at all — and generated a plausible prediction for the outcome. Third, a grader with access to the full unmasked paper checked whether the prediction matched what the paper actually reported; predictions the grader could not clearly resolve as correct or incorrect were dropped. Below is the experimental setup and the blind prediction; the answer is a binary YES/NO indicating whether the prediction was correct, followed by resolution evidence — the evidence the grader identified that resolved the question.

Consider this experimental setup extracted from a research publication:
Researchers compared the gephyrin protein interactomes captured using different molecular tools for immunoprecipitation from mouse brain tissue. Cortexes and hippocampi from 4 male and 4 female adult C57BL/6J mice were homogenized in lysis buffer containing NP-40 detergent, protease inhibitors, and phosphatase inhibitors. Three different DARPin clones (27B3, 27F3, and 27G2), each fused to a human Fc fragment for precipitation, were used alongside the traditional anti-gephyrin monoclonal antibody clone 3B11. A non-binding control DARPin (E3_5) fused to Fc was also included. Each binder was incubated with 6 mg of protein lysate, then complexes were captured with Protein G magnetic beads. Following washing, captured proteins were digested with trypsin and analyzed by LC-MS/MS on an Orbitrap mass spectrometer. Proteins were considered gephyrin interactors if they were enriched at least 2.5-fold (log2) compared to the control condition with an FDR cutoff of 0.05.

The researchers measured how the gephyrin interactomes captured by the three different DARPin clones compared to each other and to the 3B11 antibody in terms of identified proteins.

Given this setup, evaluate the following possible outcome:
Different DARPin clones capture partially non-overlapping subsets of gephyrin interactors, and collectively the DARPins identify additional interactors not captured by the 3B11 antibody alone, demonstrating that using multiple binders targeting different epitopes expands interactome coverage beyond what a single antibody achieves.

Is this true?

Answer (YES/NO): YES